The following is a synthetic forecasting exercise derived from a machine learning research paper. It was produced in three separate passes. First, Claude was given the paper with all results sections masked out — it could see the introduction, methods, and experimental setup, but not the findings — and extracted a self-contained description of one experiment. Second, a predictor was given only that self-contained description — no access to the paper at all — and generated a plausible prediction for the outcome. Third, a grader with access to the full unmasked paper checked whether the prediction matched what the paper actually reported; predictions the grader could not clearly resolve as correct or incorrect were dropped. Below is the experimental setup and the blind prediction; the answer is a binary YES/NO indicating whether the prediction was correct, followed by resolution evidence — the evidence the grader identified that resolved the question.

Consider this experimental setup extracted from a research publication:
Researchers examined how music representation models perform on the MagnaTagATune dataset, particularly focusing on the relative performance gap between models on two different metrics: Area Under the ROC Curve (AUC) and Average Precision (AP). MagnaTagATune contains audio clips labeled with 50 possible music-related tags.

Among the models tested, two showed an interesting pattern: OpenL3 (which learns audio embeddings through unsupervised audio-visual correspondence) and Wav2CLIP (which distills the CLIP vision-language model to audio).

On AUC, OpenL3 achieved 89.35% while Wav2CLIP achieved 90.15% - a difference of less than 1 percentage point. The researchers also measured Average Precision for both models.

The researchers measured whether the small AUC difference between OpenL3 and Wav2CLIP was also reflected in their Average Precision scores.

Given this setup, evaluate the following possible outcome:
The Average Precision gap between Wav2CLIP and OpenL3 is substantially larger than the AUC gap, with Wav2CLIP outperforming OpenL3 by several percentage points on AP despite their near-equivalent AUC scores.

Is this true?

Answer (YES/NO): YES